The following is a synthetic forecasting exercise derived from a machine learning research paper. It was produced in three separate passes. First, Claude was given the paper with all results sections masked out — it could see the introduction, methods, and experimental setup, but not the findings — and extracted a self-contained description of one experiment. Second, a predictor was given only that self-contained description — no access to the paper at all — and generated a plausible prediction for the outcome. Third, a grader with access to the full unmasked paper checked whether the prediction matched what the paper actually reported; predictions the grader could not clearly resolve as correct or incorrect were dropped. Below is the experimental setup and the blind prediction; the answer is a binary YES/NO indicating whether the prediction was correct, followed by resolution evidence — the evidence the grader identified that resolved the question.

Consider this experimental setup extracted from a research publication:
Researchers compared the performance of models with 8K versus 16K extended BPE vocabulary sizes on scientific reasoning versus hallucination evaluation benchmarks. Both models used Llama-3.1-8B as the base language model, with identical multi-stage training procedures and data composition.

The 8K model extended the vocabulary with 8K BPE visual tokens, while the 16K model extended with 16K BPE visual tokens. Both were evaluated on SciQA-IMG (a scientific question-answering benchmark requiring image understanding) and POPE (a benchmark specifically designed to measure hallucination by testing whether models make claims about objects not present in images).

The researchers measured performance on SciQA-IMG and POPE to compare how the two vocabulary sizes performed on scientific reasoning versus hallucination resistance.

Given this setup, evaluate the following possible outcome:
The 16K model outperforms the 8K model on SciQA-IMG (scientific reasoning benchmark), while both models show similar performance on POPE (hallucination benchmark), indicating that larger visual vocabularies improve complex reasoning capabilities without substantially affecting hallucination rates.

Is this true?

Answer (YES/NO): NO